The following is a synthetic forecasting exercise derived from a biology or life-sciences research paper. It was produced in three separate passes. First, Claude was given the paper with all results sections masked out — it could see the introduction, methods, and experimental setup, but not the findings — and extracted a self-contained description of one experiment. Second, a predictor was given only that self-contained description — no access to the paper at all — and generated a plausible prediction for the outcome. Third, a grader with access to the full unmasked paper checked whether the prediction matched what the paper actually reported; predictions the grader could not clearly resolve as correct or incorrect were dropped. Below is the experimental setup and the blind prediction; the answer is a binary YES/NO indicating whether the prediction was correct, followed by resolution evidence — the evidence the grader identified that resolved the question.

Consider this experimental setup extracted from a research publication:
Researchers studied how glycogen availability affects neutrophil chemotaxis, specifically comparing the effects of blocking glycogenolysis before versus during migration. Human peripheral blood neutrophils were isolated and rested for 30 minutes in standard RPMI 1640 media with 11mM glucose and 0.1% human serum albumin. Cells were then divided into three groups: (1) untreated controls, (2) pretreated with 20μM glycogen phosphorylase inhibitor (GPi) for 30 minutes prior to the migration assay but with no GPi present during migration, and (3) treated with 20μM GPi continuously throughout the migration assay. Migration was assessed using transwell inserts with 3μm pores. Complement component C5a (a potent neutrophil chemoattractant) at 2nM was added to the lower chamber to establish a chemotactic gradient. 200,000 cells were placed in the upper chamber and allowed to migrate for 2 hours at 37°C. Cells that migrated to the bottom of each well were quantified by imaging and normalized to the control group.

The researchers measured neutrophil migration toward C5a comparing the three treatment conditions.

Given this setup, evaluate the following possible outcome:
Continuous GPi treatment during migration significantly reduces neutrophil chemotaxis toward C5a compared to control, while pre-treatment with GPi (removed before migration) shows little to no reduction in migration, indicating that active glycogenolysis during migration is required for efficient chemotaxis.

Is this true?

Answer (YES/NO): NO